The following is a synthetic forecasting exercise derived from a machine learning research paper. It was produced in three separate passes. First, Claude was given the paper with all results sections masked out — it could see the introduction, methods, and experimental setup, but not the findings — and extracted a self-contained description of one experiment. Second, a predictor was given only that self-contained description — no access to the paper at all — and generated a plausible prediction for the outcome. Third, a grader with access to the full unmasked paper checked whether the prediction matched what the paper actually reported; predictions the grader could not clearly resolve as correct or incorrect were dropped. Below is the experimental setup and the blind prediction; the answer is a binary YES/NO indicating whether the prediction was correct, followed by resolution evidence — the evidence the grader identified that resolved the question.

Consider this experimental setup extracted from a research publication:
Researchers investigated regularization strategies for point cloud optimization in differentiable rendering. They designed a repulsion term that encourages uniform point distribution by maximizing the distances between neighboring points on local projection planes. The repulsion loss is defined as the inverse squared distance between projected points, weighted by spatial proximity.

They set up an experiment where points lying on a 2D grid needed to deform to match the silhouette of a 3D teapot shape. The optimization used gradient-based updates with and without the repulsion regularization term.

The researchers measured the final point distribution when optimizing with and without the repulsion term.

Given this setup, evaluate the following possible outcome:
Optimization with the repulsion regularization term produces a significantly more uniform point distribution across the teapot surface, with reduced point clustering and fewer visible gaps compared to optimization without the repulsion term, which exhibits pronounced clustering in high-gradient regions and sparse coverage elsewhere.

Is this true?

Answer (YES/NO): NO